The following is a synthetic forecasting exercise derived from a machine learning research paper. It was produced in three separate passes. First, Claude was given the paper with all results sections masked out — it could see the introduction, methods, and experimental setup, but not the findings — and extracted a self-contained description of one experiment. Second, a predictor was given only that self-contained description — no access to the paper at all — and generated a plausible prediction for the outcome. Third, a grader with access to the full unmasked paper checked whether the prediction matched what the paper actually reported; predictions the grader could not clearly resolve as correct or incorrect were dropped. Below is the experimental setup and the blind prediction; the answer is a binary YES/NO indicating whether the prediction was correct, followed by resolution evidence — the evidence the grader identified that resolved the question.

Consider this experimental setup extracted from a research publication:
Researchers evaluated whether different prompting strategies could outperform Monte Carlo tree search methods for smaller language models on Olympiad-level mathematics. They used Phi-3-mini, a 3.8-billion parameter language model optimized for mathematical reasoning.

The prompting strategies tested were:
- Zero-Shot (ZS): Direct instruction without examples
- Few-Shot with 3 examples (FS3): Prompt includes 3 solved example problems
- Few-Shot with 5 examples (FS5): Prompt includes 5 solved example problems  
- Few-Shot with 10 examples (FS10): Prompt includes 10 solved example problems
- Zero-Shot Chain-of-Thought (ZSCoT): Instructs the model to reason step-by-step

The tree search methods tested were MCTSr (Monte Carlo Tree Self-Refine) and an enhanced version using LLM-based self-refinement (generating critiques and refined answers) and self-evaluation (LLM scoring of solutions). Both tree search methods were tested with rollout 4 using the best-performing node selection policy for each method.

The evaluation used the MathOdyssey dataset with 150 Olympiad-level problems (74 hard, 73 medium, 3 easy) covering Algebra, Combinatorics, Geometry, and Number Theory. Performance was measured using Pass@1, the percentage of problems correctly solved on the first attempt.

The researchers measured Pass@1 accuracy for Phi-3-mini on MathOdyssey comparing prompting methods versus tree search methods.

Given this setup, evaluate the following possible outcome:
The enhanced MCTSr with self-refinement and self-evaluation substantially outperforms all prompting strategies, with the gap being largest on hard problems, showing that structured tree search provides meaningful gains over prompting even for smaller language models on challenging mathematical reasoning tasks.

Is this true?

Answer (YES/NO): NO